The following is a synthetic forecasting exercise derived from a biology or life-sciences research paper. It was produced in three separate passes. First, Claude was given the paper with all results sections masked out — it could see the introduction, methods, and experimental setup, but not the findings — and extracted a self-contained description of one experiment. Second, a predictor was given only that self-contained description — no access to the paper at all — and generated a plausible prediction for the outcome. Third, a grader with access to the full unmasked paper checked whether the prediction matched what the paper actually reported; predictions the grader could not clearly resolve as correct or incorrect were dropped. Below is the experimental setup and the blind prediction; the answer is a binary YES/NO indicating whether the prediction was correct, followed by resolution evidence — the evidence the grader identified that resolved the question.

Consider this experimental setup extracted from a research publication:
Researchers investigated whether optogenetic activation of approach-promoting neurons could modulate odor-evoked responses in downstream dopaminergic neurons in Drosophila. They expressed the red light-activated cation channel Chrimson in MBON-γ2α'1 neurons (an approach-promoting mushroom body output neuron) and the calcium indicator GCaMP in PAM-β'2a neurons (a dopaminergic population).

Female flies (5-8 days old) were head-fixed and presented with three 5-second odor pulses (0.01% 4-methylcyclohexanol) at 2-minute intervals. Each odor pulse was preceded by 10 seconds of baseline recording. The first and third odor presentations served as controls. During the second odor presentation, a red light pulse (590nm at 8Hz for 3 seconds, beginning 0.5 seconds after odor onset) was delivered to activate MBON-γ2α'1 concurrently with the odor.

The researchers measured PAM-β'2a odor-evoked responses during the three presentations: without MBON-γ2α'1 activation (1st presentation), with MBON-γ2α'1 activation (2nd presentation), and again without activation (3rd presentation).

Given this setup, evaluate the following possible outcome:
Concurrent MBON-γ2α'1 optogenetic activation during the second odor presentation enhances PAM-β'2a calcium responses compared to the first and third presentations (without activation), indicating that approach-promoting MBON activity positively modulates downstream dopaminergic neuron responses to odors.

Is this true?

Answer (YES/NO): YES